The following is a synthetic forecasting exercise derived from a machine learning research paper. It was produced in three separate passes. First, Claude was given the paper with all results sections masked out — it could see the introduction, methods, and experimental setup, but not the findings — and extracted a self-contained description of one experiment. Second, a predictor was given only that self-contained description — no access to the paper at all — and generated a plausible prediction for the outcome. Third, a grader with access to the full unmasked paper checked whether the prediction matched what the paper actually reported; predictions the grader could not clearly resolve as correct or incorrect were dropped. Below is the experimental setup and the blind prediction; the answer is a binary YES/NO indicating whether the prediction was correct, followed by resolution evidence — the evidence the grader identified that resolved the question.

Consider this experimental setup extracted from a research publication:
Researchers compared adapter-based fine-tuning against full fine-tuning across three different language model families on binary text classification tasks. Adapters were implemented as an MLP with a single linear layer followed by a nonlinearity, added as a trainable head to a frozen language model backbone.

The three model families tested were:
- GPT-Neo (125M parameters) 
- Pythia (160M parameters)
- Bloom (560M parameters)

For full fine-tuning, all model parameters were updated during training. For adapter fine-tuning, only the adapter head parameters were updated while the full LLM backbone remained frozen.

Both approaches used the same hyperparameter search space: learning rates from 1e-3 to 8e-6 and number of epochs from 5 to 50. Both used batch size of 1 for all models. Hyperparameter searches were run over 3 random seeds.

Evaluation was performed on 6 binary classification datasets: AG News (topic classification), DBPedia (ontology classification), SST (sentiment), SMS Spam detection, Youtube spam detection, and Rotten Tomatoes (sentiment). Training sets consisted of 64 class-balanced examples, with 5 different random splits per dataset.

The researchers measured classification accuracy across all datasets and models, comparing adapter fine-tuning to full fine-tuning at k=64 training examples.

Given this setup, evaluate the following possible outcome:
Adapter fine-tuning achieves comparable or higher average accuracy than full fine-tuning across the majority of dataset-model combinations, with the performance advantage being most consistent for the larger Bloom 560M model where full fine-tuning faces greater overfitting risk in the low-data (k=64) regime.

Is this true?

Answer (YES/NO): NO